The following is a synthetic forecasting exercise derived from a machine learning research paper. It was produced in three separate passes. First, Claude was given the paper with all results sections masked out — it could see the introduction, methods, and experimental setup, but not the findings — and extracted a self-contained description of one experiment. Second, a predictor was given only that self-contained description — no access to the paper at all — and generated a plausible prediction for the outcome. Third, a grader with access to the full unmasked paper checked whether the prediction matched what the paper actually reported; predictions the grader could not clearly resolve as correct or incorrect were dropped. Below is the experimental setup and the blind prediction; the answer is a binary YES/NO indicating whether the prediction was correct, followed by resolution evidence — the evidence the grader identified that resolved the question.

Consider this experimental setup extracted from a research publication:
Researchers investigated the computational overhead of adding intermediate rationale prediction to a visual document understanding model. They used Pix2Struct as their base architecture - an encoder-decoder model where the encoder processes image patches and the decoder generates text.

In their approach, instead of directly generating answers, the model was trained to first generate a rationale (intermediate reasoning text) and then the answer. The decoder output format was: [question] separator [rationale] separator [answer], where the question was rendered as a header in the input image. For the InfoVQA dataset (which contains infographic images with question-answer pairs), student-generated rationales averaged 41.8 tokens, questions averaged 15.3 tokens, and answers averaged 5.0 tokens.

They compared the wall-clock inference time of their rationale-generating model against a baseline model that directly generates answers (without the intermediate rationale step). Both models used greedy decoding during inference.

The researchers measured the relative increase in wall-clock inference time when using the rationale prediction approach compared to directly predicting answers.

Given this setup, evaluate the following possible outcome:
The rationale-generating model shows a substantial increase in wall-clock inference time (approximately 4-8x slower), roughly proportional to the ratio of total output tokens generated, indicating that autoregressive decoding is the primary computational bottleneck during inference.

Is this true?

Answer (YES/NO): NO